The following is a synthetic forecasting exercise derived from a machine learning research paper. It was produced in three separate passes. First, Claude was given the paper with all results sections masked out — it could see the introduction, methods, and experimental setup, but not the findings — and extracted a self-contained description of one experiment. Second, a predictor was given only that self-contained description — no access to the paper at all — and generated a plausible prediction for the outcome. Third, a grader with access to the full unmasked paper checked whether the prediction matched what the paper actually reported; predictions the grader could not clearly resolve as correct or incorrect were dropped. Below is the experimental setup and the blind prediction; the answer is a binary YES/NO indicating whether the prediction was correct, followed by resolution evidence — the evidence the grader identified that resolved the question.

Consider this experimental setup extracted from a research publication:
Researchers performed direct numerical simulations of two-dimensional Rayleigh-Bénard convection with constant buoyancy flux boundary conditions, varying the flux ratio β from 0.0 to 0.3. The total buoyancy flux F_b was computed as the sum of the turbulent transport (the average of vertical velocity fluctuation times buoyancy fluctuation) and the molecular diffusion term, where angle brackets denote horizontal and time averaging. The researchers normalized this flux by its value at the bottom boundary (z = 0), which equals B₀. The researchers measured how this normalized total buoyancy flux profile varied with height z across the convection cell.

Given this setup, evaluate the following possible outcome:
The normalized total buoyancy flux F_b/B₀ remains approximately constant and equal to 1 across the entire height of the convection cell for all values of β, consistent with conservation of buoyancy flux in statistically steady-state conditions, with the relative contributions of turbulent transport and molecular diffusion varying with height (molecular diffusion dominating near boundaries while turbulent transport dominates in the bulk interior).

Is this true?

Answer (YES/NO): NO